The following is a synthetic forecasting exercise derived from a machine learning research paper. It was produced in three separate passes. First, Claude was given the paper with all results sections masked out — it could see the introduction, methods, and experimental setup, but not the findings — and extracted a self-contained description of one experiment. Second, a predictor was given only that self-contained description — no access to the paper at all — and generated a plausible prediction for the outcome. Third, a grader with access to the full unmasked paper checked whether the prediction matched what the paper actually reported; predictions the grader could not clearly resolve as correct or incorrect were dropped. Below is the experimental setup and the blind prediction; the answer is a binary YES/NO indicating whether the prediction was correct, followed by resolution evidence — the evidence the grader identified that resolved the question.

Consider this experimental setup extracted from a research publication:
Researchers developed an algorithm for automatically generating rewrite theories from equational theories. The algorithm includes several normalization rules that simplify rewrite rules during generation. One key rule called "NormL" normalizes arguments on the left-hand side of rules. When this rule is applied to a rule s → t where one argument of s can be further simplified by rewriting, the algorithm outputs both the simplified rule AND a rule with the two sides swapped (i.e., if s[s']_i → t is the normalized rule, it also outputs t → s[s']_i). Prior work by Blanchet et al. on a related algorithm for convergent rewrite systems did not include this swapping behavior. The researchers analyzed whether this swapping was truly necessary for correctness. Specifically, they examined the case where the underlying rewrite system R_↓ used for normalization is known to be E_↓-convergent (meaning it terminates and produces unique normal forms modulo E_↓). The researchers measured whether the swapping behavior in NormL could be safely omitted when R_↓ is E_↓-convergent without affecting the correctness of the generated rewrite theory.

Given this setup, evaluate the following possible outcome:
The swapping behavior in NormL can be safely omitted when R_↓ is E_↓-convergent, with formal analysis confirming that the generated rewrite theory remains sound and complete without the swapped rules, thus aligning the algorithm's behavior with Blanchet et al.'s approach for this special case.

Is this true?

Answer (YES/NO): NO